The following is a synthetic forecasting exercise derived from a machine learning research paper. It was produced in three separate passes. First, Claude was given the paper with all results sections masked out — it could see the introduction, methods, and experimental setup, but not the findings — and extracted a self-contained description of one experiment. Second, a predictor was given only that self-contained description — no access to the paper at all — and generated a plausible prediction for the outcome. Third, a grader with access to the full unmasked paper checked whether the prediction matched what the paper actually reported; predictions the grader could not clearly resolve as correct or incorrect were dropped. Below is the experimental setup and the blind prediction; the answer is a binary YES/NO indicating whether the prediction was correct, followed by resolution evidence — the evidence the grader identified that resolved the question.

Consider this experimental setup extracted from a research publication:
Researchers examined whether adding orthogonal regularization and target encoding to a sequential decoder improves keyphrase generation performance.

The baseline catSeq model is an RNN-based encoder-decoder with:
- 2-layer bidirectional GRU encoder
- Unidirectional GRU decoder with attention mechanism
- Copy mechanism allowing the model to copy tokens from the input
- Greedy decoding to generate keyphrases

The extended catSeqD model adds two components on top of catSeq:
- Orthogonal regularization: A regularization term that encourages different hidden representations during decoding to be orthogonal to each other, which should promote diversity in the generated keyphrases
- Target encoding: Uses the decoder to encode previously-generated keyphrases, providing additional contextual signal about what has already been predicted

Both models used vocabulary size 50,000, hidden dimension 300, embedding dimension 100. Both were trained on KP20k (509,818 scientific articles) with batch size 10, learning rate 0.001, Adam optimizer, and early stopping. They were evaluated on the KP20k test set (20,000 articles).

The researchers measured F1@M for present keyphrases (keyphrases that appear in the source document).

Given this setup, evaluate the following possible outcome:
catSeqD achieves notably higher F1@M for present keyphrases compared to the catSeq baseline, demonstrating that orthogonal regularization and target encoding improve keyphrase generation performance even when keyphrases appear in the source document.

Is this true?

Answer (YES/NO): NO